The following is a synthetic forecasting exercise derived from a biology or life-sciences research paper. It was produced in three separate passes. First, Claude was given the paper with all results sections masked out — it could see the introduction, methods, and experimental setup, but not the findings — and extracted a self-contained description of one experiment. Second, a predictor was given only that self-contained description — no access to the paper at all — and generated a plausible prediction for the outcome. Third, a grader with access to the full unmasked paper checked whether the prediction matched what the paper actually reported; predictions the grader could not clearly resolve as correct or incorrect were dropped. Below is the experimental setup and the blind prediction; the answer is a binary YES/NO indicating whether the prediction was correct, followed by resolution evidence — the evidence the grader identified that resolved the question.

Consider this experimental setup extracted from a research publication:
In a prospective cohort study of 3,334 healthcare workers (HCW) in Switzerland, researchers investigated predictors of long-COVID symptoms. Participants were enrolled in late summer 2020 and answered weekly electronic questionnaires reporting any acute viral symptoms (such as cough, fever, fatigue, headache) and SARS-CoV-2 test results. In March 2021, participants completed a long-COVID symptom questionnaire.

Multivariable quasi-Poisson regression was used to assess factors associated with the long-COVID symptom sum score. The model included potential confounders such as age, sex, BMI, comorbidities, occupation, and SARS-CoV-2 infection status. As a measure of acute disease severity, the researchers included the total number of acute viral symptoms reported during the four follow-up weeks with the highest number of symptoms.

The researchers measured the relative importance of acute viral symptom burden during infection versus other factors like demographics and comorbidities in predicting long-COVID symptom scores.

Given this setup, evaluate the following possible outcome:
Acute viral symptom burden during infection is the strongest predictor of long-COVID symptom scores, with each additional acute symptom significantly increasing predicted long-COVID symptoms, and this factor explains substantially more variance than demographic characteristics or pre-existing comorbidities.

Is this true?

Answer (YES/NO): YES